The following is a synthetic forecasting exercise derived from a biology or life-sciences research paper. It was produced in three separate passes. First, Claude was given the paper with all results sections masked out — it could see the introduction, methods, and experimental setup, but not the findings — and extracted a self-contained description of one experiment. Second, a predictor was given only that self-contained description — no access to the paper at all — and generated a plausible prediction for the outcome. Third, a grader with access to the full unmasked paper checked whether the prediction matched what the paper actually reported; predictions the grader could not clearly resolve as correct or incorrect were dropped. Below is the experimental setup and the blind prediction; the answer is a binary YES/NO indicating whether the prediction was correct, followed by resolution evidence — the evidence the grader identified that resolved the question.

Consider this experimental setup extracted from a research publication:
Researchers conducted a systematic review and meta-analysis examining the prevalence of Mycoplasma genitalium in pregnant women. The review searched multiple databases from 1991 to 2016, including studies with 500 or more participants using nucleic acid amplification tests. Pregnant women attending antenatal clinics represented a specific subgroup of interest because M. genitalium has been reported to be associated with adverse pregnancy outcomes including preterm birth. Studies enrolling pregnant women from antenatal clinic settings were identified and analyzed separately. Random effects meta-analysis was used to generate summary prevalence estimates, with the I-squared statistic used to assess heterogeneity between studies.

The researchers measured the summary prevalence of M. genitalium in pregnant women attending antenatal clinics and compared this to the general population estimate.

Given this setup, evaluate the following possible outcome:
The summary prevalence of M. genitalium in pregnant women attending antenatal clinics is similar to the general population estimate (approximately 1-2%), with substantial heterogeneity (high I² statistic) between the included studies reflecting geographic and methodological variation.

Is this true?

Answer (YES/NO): NO